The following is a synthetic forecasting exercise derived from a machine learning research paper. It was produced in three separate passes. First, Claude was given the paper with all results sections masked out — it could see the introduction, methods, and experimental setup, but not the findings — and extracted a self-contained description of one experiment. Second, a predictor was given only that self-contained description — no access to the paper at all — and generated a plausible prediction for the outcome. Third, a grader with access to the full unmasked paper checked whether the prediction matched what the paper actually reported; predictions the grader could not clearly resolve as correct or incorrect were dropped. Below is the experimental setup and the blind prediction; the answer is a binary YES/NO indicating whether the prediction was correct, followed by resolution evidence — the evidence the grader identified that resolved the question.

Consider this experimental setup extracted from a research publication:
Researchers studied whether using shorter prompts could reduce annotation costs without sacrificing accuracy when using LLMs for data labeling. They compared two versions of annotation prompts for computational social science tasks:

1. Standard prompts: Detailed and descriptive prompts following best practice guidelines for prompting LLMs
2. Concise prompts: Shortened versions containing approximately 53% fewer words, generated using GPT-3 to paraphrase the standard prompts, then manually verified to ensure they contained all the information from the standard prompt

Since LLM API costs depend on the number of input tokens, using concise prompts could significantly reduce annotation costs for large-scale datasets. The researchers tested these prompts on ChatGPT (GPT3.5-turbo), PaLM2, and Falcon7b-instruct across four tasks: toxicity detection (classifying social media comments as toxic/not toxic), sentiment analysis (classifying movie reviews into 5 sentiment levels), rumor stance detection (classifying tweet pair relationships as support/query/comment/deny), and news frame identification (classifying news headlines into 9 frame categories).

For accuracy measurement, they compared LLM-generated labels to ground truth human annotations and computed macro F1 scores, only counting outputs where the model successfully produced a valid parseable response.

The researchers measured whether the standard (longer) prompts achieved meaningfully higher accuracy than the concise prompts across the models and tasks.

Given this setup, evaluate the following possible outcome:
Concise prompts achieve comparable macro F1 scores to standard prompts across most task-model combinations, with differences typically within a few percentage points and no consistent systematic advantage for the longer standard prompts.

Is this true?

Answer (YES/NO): NO